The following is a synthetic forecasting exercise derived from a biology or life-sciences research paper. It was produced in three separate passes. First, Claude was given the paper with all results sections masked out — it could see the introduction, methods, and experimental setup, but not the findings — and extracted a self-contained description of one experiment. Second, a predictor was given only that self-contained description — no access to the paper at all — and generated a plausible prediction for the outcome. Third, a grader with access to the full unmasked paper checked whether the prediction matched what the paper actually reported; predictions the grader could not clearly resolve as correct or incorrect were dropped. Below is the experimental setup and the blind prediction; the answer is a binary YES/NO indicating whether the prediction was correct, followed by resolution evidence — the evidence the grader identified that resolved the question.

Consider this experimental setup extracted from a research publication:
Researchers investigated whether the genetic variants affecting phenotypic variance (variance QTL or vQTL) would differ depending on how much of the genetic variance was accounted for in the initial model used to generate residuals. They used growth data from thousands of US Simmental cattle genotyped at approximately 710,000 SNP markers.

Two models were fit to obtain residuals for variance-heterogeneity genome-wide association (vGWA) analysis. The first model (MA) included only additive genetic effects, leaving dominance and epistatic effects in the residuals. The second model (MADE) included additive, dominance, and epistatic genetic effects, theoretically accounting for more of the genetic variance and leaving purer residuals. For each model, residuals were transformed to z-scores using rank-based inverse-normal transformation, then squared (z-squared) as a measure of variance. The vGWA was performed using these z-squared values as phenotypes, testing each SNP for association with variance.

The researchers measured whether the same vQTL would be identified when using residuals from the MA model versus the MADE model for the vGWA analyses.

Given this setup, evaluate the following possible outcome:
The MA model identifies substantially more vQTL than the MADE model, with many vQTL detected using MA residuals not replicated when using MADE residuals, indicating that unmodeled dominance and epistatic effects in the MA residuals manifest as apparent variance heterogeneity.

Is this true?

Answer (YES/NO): NO